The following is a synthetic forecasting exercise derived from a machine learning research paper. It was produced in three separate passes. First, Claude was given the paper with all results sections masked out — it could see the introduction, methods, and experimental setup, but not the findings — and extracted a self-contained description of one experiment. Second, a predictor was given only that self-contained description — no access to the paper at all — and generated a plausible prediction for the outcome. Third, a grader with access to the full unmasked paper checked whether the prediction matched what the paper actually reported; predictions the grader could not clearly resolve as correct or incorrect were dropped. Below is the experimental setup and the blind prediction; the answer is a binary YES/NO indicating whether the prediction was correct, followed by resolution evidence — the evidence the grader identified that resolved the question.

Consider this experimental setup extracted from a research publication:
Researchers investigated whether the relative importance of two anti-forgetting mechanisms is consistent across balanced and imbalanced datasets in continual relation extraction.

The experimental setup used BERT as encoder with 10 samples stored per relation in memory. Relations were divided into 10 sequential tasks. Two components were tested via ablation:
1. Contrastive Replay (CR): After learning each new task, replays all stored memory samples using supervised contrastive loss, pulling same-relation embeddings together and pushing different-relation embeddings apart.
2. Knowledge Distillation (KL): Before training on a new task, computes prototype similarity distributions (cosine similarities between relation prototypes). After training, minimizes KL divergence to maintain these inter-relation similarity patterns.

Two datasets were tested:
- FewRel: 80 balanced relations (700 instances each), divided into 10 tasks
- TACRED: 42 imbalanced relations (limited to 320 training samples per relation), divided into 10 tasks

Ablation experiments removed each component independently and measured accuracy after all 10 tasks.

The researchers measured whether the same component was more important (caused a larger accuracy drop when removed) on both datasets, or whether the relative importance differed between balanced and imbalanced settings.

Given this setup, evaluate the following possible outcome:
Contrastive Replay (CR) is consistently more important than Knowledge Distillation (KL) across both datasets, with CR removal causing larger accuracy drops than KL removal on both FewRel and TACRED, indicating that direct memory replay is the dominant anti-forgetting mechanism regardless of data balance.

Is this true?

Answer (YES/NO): YES